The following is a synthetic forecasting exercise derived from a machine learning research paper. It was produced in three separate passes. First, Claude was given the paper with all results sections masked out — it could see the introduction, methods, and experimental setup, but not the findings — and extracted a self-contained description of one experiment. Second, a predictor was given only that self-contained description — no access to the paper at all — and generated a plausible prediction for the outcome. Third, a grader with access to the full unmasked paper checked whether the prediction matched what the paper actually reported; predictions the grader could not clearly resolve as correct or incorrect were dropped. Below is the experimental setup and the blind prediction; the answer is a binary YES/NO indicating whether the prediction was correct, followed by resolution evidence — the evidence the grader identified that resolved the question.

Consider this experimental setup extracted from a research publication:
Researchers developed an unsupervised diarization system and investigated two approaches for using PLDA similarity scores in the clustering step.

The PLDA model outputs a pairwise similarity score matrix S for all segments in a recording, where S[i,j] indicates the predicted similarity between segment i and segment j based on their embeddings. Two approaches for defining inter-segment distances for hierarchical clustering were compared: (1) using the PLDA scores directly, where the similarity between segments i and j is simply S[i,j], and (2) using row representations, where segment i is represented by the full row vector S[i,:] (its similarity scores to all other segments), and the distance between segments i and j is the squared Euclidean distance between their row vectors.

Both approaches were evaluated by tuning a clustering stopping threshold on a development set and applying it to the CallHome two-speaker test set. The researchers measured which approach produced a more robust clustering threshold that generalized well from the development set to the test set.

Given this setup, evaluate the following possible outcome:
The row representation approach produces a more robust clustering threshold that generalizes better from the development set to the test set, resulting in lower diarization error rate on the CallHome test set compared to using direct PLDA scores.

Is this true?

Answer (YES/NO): YES